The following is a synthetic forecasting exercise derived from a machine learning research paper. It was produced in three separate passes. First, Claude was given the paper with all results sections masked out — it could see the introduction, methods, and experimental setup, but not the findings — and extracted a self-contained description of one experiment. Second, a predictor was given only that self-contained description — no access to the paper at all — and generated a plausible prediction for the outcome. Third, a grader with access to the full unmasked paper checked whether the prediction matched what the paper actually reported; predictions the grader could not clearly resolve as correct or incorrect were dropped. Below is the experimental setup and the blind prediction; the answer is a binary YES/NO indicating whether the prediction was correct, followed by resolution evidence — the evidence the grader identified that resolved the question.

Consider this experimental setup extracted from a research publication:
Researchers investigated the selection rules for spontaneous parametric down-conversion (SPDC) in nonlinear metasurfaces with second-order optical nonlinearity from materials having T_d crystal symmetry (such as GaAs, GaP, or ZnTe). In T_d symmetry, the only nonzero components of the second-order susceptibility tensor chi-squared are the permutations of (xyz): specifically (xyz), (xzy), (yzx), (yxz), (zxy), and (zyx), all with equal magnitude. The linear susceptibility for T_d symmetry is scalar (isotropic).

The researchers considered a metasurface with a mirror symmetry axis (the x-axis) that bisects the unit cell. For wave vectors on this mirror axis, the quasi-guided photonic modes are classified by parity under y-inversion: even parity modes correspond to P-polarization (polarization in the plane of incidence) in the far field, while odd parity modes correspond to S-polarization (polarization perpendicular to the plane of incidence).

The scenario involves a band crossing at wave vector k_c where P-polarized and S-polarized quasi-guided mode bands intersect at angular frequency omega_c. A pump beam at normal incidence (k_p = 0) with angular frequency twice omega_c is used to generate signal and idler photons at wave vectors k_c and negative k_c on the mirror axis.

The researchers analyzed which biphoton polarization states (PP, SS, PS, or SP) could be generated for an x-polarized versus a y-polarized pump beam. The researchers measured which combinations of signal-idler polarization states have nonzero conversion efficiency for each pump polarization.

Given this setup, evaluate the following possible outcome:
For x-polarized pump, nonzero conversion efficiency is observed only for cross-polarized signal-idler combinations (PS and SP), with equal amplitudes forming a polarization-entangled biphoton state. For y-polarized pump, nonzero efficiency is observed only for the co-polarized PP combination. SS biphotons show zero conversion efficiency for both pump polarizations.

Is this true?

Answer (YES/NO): NO